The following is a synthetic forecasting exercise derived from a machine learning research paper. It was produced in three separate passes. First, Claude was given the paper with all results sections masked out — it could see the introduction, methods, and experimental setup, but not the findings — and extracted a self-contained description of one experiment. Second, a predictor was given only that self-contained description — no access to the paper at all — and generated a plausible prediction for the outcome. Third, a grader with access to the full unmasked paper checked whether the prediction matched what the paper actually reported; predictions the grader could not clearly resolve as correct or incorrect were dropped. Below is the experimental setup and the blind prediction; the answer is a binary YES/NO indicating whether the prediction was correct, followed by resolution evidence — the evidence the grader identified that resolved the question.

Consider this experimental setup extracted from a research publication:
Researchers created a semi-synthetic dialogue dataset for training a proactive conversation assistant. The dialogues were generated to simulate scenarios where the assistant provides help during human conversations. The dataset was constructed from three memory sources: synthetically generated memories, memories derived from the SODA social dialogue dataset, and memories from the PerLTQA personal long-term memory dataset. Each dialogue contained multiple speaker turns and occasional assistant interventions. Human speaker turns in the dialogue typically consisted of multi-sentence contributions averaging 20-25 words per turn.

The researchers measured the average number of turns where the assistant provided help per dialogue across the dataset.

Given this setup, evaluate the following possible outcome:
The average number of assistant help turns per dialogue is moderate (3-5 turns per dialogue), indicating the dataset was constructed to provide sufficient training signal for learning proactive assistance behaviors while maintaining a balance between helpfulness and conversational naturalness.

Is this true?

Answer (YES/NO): YES